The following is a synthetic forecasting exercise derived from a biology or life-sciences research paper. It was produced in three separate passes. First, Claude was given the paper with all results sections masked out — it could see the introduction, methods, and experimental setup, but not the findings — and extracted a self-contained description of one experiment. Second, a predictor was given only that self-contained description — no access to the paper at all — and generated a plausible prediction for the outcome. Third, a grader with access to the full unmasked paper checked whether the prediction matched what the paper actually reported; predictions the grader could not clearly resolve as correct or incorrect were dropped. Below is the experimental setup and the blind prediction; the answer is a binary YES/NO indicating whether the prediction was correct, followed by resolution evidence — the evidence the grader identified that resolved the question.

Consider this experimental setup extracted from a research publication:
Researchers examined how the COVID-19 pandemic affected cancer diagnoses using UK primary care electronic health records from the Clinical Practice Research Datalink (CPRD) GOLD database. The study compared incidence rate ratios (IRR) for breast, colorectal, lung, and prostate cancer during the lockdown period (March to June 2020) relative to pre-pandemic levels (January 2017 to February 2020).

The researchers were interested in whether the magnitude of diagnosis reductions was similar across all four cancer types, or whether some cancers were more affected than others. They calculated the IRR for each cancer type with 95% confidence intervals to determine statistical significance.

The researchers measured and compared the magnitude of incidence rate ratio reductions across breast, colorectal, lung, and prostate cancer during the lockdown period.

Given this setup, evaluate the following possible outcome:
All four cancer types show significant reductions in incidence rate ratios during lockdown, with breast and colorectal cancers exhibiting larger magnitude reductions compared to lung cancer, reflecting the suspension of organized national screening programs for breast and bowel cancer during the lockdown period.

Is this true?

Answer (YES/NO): NO